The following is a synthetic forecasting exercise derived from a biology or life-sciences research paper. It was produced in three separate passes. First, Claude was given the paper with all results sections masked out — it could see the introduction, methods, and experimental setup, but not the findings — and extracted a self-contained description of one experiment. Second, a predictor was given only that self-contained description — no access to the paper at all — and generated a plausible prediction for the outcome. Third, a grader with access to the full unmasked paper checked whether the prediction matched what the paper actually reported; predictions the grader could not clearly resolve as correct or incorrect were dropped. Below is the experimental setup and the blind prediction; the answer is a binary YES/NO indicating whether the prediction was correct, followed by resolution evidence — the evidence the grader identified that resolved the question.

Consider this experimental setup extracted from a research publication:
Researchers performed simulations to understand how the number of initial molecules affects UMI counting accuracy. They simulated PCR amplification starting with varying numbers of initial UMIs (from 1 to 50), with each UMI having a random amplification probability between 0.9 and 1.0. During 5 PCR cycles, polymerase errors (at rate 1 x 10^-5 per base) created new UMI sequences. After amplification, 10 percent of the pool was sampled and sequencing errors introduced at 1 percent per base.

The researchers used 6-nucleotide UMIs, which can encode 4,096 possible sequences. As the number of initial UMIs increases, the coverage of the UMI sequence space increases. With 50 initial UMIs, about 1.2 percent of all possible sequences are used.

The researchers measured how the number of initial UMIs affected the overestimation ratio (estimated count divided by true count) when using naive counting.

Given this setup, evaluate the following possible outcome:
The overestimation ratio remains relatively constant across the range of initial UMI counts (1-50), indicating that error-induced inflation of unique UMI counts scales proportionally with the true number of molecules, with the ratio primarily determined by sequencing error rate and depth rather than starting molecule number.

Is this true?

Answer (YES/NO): NO